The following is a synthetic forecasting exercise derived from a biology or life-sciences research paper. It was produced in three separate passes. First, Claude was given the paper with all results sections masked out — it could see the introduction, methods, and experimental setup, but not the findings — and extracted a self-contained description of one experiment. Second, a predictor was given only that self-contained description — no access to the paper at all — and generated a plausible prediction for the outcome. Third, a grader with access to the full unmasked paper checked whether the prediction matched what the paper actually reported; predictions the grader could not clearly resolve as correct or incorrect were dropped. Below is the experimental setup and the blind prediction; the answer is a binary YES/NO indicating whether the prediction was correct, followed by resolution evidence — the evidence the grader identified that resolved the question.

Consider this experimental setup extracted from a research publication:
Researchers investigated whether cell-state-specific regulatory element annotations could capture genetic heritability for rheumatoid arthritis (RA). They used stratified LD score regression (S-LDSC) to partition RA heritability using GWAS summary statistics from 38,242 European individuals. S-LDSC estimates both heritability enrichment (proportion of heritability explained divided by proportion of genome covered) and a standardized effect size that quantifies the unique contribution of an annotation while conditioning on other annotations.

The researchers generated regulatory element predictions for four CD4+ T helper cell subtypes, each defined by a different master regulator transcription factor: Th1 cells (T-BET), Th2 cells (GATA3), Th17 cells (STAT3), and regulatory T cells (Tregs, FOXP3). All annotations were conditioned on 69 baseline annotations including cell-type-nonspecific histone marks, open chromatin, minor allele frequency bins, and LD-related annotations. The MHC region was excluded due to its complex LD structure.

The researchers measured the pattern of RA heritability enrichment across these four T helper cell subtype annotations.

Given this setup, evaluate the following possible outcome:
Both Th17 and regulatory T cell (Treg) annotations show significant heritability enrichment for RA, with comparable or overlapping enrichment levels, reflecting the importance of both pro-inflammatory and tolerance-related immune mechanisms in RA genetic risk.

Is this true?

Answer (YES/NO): YES